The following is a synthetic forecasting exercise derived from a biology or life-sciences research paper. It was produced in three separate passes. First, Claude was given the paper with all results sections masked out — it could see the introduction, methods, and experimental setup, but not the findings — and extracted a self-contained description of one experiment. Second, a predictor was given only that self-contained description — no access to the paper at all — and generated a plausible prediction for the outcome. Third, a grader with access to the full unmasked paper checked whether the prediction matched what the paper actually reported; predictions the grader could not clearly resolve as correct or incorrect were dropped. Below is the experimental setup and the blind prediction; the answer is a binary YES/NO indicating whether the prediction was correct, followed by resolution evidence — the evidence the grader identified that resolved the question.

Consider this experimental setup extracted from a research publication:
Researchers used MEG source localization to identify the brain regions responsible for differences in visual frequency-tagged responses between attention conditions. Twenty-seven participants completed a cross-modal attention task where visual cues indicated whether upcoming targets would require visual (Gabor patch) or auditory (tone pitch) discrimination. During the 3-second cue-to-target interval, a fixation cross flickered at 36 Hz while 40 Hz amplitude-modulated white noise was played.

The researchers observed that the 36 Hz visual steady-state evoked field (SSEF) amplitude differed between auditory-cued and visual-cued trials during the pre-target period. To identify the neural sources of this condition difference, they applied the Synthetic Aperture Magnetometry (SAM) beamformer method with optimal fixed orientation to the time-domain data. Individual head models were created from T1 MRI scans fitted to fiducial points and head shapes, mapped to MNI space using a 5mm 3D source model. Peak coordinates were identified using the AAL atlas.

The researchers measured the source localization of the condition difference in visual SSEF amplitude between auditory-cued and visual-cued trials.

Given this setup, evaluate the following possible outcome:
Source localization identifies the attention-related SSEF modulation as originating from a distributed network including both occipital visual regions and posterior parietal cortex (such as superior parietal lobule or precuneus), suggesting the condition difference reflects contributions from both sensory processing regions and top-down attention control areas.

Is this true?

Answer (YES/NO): YES